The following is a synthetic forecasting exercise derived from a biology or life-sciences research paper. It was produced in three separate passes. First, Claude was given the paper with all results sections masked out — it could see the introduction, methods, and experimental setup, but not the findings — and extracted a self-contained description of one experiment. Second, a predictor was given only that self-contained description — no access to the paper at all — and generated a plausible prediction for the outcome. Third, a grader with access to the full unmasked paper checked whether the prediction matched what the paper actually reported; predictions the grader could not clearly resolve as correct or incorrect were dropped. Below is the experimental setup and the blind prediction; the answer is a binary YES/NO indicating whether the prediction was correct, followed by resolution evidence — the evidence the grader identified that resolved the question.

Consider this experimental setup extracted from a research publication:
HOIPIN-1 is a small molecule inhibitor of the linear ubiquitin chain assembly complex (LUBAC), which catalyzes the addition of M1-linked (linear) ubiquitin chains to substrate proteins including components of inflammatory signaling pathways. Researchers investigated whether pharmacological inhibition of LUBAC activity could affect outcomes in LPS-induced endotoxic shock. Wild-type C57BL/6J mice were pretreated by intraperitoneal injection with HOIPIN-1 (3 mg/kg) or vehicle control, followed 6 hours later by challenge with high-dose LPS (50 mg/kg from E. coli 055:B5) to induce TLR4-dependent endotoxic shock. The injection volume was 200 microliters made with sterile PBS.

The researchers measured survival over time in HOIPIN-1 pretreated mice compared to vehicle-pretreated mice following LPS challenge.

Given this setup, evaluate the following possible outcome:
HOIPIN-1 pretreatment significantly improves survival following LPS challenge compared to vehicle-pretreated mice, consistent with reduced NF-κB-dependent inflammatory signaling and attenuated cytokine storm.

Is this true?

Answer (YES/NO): YES